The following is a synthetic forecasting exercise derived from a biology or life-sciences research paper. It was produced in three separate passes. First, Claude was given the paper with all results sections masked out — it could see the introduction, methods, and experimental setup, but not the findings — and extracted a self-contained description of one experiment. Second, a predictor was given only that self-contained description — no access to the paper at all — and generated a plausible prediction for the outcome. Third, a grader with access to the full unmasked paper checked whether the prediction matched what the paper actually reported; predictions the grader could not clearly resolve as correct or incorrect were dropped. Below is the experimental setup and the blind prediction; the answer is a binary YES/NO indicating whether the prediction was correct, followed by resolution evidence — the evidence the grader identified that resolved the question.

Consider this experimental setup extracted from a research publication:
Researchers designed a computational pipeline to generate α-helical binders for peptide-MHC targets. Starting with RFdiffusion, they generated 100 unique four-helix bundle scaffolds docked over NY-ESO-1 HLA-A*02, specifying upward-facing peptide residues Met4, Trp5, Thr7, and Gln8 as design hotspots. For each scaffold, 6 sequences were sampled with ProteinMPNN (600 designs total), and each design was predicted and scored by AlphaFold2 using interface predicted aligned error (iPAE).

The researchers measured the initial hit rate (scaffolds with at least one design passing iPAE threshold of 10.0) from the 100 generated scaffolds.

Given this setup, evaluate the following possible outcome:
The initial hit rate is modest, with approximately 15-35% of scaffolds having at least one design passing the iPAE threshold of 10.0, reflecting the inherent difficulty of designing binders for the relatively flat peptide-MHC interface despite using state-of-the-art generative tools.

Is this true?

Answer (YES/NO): NO